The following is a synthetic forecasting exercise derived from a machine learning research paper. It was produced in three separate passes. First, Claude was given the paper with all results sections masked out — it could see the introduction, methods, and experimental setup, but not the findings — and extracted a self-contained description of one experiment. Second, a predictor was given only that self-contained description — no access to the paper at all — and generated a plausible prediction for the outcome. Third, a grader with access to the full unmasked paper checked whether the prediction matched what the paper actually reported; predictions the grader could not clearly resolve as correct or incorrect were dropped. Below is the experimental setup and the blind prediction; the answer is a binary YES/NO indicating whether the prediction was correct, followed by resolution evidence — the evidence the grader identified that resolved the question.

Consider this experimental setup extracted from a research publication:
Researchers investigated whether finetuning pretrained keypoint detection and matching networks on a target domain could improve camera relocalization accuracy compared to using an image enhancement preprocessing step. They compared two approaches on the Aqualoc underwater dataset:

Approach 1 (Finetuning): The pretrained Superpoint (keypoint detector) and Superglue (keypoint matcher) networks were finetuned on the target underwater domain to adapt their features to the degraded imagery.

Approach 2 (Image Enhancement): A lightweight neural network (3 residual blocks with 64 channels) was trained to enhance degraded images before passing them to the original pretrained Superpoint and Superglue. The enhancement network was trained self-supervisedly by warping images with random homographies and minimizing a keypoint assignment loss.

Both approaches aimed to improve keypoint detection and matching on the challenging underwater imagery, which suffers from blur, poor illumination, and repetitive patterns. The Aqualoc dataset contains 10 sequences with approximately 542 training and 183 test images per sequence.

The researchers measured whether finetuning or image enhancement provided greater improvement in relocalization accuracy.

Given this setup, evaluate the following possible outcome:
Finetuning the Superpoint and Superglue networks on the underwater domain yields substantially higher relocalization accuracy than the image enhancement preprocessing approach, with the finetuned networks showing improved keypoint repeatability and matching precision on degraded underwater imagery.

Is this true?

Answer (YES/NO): NO